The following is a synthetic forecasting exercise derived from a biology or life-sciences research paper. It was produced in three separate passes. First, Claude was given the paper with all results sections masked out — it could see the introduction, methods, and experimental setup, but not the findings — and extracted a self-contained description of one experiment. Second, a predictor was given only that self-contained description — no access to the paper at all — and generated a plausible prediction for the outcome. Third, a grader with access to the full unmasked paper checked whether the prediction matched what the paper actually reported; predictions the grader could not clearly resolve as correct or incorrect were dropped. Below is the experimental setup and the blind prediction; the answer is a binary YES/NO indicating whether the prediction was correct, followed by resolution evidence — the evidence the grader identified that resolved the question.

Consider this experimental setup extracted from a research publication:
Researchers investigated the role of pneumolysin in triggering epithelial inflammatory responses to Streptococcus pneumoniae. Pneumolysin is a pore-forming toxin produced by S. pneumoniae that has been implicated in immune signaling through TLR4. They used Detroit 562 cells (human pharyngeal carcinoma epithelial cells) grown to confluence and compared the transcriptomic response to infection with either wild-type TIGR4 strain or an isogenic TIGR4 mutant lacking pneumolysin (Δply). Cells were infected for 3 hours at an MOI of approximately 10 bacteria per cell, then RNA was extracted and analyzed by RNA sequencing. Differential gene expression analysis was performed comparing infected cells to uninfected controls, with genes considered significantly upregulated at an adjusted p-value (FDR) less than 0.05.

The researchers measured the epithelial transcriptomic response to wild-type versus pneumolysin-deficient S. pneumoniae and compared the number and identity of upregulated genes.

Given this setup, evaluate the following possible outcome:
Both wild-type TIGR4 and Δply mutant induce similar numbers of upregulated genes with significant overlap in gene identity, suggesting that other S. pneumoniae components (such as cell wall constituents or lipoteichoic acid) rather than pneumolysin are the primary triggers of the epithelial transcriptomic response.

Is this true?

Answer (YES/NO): NO